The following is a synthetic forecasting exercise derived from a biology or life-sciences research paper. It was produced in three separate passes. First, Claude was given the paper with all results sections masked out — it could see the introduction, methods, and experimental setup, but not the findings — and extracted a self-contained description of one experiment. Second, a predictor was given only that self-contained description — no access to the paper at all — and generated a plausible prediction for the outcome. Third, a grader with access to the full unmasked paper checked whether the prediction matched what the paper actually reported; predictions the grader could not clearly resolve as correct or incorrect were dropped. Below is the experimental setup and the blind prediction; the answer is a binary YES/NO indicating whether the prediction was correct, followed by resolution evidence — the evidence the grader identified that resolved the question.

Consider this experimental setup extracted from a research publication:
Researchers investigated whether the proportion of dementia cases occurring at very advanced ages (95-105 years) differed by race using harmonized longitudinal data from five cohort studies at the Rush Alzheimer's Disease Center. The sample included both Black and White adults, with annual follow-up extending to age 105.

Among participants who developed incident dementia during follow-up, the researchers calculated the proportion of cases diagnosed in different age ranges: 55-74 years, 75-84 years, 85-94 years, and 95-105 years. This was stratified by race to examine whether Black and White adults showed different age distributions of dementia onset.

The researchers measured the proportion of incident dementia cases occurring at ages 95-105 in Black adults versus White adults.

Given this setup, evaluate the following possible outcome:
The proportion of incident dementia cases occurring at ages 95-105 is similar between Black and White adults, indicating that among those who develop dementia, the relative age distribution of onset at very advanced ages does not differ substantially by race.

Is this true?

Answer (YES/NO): NO